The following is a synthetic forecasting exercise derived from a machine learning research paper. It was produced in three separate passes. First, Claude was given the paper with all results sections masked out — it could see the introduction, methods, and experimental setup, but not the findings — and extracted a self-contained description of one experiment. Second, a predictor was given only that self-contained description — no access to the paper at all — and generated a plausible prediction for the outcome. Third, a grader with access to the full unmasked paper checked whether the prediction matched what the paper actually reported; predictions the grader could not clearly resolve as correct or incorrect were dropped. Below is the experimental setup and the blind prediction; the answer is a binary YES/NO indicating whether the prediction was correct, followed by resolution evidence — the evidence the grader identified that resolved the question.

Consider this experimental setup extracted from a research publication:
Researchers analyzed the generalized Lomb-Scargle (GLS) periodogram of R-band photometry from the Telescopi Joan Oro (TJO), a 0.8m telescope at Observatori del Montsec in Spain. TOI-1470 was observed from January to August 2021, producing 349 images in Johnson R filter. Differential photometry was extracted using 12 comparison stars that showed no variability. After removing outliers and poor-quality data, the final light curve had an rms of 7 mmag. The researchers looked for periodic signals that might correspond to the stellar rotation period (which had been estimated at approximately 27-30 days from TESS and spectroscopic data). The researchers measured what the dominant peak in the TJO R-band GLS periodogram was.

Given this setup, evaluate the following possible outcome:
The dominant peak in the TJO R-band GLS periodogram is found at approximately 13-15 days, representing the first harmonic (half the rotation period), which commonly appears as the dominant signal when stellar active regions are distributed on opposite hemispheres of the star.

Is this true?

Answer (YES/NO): NO